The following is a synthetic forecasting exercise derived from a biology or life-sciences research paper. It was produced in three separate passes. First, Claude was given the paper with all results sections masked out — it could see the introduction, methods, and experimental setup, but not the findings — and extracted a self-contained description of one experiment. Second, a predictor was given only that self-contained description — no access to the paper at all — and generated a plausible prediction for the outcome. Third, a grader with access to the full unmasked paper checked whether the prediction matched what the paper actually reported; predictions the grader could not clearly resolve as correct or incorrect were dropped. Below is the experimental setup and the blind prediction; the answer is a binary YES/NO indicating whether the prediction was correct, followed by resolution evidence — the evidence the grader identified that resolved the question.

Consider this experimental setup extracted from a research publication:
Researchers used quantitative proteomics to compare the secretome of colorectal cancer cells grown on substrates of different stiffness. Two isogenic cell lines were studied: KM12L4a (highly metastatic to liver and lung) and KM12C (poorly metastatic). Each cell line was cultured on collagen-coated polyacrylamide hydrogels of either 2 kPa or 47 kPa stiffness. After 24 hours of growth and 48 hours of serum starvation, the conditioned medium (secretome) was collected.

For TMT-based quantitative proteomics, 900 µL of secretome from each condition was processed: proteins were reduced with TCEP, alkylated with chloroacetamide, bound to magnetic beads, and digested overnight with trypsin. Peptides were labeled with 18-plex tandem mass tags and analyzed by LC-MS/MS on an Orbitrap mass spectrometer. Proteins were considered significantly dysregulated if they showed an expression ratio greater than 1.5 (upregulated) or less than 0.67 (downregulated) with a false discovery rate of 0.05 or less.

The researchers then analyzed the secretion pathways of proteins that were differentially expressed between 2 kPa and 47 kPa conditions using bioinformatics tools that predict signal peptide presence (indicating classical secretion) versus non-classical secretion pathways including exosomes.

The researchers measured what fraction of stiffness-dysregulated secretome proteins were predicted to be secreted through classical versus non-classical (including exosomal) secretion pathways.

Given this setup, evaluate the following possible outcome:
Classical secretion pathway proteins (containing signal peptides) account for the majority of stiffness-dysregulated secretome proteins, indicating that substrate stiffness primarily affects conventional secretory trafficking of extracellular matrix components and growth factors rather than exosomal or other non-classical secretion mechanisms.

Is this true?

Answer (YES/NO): NO